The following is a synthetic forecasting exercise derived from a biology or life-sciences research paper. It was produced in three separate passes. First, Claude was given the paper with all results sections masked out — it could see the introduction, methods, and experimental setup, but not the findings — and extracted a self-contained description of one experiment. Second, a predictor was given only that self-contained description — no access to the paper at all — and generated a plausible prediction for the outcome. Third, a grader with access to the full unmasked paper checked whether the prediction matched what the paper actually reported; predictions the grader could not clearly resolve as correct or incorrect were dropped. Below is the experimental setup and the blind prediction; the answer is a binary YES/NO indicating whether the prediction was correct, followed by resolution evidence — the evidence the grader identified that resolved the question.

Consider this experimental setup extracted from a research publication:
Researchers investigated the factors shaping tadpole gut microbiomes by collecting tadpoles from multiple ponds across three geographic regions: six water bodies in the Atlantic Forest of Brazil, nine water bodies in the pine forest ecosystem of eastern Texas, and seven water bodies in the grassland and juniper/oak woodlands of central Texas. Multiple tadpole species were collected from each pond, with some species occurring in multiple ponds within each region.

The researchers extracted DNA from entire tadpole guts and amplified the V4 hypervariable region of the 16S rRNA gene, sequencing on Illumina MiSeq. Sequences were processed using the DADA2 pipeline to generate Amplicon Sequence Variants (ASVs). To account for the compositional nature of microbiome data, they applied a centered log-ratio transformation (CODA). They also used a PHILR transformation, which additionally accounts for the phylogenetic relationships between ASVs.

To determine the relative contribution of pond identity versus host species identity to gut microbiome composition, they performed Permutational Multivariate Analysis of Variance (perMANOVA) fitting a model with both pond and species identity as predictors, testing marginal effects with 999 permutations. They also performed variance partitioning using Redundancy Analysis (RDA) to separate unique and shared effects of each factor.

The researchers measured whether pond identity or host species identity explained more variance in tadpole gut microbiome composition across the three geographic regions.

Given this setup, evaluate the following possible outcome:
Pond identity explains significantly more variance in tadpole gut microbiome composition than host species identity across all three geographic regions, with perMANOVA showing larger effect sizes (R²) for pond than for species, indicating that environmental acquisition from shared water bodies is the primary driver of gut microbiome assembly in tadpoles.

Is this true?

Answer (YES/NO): NO